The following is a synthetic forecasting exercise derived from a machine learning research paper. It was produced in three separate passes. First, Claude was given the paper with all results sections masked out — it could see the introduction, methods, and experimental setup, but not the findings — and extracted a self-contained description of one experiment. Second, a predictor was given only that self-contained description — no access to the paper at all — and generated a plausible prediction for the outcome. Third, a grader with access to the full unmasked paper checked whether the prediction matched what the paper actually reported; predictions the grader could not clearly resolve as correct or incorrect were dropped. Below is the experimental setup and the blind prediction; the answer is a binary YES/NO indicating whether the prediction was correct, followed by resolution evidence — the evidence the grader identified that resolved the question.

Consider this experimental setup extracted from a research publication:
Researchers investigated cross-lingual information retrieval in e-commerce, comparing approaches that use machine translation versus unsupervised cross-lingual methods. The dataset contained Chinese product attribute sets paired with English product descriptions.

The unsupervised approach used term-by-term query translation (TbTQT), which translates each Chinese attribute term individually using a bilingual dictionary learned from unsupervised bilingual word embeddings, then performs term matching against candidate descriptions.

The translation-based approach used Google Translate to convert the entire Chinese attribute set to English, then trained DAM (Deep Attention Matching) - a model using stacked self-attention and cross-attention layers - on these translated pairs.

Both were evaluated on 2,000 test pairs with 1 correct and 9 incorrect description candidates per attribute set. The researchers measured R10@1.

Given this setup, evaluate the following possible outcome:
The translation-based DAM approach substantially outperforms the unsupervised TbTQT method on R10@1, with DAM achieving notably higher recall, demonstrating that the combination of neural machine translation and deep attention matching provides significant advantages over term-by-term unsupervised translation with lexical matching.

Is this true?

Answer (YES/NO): YES